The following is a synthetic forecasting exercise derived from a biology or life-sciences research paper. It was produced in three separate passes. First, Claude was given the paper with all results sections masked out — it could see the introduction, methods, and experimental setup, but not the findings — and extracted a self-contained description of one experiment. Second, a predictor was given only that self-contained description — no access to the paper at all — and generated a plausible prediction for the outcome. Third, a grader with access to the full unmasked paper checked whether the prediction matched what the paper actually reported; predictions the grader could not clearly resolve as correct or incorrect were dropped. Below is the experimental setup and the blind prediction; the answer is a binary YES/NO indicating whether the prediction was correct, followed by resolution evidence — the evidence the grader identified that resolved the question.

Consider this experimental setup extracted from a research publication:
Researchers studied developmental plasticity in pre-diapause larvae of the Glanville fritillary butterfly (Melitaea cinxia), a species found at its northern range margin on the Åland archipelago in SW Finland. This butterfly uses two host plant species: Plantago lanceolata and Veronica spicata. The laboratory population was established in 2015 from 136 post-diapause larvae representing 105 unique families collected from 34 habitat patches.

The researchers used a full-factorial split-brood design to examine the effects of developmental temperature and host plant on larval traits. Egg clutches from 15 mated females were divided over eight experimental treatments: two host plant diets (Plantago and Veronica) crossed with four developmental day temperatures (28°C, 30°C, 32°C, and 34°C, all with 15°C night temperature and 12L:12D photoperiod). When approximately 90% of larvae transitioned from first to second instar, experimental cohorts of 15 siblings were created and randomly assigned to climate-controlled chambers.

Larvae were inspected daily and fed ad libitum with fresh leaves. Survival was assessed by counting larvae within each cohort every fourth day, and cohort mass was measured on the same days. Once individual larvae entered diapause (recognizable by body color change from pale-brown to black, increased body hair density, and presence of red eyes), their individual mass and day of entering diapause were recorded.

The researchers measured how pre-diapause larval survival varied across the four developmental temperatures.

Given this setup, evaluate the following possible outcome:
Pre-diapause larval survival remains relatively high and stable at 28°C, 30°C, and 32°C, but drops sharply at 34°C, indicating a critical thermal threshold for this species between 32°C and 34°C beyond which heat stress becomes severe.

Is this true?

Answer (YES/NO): NO